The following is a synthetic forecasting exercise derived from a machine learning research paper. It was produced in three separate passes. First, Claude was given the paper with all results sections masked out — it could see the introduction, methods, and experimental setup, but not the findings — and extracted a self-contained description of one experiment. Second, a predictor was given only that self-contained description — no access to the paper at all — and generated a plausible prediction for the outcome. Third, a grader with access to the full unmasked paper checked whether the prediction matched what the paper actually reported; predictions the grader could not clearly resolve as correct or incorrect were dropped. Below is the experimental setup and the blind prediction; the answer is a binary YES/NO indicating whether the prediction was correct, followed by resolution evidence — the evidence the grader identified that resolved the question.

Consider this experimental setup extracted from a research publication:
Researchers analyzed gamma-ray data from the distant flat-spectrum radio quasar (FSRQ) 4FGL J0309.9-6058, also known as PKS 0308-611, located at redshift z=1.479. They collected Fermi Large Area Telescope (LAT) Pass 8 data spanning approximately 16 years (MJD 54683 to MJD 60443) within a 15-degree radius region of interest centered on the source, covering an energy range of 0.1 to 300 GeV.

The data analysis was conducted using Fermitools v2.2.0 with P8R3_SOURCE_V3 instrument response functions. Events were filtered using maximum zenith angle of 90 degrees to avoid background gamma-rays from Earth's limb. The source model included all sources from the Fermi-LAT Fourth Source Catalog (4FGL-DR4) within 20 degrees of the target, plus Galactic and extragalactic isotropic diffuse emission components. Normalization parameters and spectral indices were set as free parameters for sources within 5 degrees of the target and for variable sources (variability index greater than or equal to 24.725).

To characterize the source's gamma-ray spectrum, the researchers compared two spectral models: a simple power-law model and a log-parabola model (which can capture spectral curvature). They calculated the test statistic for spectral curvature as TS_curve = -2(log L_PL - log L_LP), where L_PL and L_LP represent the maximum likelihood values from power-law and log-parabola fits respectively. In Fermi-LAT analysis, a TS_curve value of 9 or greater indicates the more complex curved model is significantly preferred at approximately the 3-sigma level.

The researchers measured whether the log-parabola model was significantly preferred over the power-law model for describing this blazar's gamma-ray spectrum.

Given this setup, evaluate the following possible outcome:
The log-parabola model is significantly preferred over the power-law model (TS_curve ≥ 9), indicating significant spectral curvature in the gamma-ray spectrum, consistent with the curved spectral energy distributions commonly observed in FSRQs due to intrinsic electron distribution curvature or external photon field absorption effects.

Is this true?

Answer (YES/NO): NO